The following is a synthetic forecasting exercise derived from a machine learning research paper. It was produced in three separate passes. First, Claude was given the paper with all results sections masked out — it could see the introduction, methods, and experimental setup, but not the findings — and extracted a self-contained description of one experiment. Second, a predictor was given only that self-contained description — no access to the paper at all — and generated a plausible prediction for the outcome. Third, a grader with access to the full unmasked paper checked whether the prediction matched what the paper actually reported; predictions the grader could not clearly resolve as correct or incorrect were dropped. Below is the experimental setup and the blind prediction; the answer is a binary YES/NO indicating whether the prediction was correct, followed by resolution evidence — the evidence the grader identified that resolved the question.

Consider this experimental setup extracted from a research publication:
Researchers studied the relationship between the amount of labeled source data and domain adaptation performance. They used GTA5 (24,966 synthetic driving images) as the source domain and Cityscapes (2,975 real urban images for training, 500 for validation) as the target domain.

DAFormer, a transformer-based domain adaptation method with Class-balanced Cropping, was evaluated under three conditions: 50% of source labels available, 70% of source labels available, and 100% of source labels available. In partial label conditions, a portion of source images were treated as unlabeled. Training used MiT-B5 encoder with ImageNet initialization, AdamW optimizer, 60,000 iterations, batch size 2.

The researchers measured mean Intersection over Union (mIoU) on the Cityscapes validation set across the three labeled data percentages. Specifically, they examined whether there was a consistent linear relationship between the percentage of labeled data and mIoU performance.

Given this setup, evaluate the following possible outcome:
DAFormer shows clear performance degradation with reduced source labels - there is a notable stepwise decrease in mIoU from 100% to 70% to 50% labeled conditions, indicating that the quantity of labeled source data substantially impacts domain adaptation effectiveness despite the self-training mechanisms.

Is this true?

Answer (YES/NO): NO